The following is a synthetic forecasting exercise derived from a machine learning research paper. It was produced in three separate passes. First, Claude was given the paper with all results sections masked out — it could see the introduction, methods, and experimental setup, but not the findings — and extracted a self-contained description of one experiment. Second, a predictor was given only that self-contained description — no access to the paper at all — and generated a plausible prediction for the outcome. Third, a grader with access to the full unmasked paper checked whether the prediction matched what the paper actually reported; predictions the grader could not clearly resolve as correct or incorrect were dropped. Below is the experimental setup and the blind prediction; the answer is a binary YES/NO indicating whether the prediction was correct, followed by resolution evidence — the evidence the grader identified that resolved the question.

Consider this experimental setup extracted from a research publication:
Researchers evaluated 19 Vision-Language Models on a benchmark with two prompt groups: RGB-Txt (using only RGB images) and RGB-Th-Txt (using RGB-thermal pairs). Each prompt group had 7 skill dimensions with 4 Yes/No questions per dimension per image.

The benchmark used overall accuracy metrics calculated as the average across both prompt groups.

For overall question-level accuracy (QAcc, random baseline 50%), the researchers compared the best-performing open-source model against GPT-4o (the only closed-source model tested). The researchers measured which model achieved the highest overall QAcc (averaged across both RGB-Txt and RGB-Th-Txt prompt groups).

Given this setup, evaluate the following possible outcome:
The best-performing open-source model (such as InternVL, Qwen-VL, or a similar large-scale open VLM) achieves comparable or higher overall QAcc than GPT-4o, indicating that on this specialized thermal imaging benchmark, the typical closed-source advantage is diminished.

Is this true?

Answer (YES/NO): NO